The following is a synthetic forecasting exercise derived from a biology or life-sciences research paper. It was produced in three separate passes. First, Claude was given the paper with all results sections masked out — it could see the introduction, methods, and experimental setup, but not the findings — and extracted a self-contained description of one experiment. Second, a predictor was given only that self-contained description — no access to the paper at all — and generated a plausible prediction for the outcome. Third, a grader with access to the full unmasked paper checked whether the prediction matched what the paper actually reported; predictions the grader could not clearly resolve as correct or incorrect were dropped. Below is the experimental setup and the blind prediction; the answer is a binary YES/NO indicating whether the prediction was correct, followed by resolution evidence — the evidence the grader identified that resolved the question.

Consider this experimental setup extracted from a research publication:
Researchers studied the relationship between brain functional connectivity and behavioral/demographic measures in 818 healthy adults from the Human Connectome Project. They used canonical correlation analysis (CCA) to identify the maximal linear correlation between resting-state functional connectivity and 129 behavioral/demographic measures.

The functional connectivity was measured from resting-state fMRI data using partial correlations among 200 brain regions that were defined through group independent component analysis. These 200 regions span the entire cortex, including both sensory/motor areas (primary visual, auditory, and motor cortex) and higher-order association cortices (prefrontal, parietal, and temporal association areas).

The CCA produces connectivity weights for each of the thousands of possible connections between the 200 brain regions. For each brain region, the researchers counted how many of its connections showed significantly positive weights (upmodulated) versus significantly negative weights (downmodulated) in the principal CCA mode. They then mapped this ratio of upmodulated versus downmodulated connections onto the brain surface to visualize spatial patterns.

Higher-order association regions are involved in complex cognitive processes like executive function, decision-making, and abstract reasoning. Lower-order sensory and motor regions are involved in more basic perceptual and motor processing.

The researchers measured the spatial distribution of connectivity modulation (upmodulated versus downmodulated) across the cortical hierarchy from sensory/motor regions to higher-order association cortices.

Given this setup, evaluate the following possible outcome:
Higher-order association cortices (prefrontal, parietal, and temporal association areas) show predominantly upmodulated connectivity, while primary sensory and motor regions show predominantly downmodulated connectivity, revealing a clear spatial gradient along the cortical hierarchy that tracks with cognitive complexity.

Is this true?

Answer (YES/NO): YES